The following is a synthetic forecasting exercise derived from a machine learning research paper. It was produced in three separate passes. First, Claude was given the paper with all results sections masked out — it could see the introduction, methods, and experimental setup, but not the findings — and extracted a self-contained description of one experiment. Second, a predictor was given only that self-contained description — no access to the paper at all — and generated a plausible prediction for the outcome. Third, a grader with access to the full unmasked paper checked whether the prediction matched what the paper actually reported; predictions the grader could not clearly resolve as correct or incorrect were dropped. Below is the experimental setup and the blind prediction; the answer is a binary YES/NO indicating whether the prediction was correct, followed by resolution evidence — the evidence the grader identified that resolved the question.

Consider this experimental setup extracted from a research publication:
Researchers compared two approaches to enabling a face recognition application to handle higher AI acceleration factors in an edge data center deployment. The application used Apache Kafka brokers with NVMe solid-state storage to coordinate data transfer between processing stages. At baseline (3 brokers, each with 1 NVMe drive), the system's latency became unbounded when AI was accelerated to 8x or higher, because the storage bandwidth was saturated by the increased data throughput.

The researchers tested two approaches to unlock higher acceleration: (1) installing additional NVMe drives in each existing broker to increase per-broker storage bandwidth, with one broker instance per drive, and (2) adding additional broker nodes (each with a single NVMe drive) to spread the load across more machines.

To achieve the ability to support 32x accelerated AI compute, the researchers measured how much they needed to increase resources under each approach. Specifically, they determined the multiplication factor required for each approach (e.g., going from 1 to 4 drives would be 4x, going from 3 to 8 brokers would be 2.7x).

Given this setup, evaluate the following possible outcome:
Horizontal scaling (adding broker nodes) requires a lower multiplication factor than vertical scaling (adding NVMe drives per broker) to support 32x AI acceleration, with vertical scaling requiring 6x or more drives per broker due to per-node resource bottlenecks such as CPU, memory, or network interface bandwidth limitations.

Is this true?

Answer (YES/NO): NO